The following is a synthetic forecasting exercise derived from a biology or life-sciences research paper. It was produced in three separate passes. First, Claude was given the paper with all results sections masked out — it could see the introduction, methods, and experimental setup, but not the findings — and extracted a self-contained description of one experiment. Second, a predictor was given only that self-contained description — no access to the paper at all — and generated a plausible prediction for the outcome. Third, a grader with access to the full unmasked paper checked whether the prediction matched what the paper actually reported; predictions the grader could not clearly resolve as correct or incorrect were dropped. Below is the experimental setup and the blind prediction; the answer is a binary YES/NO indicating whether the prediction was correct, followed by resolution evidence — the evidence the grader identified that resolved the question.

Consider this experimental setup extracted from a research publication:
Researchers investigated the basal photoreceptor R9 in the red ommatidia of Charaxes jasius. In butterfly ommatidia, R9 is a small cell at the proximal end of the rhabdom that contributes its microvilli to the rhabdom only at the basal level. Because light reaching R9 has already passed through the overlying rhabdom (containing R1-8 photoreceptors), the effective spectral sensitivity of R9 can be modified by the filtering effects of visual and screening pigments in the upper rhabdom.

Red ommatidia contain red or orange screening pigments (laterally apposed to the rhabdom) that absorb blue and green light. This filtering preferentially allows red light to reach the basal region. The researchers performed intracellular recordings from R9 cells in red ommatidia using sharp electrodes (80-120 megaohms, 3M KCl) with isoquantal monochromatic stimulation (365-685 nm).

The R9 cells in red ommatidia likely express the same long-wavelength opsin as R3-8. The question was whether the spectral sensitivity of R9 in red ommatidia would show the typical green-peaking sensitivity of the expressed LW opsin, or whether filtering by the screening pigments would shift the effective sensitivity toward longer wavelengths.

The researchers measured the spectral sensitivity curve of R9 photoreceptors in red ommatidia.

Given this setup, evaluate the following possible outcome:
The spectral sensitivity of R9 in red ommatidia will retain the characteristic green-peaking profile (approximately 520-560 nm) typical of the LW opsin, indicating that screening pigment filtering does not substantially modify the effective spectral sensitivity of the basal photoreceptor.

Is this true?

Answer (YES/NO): NO